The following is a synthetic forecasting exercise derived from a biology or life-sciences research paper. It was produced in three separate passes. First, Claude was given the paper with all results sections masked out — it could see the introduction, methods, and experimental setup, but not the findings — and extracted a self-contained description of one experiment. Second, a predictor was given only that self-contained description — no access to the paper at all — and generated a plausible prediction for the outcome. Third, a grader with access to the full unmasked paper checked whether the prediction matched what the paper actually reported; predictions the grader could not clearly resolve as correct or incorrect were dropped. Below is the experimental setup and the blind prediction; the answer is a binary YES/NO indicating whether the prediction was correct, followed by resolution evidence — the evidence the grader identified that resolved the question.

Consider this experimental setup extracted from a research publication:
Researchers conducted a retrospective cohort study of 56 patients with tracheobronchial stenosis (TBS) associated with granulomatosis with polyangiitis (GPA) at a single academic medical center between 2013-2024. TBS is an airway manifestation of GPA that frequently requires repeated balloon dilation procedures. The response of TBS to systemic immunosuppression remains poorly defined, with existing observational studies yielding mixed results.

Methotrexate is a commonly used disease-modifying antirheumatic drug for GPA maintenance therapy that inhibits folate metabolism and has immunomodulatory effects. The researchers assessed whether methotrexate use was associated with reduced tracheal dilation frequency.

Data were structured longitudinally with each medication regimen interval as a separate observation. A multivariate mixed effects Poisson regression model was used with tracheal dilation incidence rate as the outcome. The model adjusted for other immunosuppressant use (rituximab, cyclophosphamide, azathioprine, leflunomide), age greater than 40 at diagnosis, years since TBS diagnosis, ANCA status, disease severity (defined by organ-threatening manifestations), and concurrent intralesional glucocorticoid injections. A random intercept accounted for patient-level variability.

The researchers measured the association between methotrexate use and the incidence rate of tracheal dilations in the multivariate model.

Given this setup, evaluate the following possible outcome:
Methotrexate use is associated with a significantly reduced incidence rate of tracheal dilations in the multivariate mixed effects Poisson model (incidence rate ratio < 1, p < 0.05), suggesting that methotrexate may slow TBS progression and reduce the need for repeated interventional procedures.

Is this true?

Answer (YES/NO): NO